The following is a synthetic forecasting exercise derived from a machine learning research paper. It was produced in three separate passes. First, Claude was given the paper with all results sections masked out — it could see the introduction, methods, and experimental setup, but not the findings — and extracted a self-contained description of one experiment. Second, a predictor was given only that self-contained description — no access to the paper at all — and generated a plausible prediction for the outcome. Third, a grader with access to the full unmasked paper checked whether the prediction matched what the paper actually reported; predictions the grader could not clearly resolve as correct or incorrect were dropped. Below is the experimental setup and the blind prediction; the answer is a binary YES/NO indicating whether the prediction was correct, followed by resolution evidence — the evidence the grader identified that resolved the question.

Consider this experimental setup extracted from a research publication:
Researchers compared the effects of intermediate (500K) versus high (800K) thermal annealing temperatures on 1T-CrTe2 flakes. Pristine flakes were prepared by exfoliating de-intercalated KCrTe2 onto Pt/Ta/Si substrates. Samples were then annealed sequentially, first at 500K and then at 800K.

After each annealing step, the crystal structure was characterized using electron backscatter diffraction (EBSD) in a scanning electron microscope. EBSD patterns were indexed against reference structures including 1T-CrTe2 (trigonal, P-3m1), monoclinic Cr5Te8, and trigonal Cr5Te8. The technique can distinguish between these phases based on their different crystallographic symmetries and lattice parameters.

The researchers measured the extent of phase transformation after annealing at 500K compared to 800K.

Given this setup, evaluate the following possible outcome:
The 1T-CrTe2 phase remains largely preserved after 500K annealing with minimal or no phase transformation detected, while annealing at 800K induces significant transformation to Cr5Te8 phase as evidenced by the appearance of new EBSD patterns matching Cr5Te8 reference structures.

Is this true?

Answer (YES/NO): YES